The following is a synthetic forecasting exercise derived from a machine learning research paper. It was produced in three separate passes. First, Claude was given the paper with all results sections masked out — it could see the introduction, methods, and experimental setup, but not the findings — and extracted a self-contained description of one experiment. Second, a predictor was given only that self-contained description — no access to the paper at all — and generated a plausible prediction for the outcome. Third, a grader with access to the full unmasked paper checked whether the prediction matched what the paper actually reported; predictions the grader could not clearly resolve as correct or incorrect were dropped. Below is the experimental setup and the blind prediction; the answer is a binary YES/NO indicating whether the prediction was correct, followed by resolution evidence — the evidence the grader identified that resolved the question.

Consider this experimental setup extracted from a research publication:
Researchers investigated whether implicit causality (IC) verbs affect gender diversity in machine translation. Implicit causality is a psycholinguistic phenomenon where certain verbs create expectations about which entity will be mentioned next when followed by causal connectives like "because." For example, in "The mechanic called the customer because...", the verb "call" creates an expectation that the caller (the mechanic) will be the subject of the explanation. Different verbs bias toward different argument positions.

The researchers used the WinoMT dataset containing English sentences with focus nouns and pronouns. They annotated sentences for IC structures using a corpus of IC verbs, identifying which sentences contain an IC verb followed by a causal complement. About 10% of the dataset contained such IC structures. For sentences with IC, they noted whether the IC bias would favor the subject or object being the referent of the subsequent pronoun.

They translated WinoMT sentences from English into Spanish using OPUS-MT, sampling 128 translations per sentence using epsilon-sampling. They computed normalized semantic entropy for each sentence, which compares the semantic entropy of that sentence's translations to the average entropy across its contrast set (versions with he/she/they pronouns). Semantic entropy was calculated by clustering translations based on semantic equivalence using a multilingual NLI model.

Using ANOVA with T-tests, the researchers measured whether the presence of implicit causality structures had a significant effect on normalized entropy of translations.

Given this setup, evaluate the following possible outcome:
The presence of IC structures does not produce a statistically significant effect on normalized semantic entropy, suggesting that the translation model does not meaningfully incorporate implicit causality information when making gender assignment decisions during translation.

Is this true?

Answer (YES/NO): NO